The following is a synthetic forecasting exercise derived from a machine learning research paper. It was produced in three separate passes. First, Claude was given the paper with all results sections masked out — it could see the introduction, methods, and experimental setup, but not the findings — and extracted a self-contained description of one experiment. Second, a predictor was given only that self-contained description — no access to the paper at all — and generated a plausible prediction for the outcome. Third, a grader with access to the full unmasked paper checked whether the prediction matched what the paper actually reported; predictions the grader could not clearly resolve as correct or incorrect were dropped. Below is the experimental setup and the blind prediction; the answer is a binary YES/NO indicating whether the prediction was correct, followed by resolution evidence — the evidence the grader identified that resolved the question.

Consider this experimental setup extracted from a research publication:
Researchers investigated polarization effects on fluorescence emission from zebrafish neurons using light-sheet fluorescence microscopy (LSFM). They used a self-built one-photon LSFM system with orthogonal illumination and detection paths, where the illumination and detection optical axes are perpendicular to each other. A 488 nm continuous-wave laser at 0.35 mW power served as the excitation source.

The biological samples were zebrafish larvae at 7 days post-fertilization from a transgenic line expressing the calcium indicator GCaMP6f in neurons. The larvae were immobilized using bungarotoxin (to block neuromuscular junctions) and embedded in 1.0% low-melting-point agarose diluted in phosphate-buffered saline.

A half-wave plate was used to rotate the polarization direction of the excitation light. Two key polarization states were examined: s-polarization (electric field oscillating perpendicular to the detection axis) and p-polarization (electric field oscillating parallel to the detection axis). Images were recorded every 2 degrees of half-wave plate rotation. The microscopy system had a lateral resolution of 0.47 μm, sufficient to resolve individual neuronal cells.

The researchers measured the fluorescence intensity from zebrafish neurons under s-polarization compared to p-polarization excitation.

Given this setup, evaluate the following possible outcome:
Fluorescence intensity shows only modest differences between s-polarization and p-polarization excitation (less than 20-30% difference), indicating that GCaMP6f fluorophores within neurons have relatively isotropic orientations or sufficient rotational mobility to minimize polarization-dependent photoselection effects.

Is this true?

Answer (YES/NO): NO